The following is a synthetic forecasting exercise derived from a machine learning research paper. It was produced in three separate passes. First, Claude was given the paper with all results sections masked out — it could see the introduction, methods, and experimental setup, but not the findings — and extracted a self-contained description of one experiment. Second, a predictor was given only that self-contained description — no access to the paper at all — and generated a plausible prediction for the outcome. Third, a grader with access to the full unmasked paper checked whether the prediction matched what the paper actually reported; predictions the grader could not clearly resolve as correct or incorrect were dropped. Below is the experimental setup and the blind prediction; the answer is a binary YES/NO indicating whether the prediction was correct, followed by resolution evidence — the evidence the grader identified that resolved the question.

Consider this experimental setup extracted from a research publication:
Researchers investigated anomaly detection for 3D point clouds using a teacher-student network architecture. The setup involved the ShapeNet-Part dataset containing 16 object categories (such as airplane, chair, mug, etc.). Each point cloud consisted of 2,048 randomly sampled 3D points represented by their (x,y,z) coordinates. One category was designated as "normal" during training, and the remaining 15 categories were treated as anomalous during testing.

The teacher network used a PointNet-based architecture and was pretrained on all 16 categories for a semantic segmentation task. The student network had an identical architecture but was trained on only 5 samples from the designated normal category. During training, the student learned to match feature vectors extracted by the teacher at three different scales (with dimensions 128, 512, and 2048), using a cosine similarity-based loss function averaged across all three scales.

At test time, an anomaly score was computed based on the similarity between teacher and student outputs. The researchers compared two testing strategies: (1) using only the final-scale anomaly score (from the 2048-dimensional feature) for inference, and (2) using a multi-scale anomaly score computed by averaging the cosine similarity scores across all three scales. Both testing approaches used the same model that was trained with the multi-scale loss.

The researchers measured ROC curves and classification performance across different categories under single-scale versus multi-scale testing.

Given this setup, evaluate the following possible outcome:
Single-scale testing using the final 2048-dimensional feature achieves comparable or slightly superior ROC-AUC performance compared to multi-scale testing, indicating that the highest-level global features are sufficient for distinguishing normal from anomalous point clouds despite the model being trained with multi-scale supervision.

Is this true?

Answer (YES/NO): YES